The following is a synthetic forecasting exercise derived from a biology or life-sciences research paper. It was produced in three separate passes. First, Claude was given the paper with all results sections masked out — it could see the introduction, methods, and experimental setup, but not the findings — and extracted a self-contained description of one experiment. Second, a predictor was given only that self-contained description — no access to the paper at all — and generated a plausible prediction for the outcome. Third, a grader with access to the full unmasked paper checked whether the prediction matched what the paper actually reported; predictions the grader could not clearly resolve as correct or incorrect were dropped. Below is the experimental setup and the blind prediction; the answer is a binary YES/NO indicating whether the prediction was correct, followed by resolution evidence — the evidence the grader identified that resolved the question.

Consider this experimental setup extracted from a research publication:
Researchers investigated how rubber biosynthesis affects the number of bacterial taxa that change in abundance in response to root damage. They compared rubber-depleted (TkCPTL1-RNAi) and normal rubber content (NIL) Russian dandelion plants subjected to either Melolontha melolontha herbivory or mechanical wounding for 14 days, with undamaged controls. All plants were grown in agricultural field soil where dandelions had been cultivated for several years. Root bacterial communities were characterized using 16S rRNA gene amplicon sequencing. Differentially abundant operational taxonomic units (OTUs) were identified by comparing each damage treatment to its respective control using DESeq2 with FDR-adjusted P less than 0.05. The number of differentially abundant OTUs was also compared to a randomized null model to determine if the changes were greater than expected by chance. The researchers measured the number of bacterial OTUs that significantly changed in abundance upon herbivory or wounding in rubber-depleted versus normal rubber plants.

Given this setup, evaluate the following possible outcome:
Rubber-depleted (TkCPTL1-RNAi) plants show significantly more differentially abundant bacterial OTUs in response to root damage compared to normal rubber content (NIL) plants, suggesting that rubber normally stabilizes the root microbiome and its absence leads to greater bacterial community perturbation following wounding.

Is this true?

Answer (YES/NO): NO